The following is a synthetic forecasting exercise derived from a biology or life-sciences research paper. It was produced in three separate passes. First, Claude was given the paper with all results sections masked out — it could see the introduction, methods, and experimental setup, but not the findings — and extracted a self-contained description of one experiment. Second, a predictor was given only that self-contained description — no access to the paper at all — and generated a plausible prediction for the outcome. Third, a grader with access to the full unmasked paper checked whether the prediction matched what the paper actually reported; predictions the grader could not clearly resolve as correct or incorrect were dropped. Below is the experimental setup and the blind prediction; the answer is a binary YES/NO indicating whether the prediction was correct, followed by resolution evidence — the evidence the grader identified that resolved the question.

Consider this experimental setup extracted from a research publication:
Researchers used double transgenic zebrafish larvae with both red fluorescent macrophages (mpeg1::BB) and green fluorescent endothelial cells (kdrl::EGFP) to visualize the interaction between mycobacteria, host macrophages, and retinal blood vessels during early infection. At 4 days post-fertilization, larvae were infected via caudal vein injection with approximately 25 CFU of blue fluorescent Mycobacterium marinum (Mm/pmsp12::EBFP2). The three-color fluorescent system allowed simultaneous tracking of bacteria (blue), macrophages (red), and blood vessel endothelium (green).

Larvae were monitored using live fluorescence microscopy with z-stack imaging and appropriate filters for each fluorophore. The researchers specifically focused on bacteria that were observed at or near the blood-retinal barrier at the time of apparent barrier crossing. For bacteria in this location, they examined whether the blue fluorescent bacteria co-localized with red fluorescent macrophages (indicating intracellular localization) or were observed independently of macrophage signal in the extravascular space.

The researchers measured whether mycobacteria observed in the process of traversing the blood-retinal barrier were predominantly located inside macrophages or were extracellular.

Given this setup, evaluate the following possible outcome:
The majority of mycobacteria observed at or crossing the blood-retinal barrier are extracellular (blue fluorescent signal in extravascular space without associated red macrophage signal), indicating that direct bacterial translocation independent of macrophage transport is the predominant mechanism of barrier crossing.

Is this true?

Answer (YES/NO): YES